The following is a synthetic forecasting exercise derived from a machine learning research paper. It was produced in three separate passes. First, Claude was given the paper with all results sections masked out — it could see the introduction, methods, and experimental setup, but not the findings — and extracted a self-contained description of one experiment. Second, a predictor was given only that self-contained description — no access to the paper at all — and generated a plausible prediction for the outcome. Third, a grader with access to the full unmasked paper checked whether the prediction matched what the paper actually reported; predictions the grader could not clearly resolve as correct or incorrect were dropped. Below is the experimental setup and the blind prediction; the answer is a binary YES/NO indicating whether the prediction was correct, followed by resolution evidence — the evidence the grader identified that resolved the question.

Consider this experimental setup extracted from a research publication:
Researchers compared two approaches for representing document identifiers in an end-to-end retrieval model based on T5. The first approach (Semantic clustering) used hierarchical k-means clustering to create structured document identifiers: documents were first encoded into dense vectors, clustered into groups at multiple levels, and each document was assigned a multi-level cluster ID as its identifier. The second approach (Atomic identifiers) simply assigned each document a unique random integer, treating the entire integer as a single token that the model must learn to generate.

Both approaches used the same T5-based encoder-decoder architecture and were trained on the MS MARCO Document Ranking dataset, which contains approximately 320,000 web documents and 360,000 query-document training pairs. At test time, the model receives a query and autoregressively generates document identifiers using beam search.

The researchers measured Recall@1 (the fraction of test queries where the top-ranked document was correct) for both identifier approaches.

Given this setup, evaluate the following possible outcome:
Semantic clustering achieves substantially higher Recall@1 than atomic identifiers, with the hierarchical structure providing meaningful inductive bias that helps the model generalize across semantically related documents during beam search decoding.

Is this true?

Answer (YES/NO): NO